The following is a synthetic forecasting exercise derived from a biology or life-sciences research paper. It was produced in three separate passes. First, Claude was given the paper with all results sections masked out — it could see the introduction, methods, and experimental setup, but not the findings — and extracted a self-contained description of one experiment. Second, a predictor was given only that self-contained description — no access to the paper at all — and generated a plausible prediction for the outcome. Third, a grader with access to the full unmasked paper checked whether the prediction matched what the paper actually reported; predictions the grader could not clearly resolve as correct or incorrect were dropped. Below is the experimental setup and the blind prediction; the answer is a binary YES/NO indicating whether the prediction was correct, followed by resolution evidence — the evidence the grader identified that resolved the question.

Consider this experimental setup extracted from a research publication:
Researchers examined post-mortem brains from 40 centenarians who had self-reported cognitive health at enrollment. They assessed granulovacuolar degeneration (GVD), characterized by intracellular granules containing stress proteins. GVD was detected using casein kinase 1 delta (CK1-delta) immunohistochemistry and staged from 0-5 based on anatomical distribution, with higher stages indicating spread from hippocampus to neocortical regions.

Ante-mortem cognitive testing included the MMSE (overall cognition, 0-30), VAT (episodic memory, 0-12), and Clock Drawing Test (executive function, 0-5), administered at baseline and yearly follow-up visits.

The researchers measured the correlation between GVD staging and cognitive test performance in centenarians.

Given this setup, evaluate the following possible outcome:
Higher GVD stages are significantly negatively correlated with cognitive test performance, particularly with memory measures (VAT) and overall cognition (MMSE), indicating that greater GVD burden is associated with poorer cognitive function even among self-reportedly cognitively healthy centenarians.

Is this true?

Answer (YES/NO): NO